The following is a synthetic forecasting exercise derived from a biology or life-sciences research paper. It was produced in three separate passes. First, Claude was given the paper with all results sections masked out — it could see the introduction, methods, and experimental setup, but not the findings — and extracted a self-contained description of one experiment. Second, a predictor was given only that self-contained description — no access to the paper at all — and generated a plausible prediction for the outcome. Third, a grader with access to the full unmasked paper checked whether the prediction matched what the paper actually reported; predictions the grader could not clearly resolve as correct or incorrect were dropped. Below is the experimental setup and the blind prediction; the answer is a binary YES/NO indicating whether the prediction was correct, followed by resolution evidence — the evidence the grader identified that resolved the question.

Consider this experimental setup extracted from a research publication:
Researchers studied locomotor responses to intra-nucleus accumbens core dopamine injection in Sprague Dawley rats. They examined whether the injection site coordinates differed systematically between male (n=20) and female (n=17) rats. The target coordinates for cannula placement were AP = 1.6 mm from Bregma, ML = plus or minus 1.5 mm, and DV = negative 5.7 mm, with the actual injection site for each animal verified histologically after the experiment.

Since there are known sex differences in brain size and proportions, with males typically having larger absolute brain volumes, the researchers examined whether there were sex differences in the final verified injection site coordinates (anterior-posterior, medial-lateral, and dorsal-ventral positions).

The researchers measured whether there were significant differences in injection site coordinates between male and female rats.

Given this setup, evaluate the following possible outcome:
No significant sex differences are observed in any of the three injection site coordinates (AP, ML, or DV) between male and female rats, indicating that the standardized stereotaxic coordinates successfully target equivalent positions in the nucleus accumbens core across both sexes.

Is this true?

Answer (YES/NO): YES